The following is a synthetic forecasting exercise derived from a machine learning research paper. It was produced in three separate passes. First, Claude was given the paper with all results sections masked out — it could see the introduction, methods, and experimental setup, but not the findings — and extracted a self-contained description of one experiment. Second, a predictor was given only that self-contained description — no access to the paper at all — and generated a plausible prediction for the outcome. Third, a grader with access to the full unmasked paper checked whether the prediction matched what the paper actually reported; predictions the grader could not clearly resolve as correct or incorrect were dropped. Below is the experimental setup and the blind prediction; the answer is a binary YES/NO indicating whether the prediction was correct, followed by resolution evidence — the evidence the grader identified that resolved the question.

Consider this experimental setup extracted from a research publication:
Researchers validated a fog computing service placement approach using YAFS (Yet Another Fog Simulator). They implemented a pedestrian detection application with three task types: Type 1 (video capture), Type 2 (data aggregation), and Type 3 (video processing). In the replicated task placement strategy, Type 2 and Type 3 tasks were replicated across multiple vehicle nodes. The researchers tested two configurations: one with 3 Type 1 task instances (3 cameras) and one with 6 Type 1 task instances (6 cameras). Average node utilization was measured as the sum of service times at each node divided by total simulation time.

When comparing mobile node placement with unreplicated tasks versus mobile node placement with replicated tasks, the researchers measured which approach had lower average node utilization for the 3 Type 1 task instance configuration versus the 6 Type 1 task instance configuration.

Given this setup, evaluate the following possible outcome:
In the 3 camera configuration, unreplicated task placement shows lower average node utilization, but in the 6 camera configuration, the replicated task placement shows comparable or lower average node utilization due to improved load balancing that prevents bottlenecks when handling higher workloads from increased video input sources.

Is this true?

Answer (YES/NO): YES